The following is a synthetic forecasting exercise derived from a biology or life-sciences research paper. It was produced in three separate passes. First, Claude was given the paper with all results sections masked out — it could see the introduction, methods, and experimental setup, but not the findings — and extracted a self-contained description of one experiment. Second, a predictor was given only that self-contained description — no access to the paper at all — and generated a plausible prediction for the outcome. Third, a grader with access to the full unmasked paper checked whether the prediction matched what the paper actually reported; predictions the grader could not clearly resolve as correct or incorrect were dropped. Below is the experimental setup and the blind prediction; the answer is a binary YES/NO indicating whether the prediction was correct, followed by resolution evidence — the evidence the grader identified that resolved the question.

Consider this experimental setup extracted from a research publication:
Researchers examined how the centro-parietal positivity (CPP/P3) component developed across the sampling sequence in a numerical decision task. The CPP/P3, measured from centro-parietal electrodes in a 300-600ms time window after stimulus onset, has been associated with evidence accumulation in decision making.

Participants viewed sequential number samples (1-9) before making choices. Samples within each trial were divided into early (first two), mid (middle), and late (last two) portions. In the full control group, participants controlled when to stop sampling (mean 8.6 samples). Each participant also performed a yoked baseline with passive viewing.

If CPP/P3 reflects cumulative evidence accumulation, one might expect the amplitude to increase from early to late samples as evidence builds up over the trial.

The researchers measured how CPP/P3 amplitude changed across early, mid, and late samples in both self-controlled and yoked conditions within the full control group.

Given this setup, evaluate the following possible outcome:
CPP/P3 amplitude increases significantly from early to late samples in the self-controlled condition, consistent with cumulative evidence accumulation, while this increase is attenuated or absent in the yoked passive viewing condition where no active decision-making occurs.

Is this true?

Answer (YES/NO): YES